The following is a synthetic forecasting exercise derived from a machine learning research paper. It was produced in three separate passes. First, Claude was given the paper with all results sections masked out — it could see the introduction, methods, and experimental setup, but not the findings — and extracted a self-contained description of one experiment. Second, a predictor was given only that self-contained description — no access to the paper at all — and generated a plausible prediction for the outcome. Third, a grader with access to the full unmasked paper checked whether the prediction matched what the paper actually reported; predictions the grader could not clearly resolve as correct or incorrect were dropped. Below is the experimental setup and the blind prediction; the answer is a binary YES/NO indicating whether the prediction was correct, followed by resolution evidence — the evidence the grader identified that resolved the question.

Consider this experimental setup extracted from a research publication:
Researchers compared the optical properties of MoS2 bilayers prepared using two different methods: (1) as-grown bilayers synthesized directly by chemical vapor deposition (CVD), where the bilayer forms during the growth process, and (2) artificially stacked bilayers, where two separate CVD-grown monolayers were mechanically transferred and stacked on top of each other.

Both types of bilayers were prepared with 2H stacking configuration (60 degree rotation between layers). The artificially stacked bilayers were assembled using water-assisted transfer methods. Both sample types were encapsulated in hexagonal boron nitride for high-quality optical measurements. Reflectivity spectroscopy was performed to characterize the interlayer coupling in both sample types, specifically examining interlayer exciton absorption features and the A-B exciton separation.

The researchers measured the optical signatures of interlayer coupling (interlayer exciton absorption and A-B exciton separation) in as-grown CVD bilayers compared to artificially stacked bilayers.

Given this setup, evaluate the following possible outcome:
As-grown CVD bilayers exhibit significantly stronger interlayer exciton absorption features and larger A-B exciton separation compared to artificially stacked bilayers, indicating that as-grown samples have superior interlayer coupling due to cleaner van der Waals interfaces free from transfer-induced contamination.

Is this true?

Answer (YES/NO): NO